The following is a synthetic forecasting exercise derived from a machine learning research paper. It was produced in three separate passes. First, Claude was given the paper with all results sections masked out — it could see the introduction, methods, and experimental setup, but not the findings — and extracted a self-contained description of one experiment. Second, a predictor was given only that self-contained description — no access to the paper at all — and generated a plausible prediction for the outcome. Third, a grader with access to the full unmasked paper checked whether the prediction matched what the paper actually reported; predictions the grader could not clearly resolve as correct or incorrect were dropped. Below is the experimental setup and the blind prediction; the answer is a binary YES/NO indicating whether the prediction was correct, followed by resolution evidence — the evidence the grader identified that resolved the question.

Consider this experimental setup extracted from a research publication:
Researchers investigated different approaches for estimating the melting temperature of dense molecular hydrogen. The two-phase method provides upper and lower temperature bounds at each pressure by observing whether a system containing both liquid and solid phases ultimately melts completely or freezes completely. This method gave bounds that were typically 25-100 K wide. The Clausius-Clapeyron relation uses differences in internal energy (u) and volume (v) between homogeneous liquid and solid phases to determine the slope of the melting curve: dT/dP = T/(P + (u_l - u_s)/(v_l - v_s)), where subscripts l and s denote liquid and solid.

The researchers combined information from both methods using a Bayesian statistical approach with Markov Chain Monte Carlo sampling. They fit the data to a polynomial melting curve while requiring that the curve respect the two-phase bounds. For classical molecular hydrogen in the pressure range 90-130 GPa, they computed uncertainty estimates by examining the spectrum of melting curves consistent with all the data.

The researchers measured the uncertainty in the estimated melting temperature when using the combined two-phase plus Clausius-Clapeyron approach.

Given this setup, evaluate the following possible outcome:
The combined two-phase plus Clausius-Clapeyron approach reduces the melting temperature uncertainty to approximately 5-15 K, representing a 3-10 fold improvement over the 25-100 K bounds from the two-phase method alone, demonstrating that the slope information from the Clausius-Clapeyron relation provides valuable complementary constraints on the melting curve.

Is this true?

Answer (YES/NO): YES